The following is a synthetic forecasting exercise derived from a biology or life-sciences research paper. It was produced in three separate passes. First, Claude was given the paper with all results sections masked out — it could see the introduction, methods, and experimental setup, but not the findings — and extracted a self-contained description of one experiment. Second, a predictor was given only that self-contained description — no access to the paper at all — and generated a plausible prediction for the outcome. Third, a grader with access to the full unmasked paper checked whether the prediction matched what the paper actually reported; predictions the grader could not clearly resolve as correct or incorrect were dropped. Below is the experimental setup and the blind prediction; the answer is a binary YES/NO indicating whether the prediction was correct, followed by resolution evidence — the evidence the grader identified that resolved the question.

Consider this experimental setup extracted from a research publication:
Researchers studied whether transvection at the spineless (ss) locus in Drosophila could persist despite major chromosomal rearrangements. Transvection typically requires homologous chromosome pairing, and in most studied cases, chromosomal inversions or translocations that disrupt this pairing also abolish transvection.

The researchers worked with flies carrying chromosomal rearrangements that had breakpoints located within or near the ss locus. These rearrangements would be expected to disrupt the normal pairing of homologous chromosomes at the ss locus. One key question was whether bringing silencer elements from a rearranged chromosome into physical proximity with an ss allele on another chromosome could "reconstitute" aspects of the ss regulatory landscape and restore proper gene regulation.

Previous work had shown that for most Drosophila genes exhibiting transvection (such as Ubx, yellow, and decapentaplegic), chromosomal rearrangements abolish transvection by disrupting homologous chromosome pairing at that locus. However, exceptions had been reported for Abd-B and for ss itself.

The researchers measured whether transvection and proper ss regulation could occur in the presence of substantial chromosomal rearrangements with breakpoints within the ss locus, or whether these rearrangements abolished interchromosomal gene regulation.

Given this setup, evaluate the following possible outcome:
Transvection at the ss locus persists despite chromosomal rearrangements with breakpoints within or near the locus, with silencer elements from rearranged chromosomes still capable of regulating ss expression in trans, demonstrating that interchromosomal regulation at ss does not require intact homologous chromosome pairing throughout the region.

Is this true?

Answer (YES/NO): YES